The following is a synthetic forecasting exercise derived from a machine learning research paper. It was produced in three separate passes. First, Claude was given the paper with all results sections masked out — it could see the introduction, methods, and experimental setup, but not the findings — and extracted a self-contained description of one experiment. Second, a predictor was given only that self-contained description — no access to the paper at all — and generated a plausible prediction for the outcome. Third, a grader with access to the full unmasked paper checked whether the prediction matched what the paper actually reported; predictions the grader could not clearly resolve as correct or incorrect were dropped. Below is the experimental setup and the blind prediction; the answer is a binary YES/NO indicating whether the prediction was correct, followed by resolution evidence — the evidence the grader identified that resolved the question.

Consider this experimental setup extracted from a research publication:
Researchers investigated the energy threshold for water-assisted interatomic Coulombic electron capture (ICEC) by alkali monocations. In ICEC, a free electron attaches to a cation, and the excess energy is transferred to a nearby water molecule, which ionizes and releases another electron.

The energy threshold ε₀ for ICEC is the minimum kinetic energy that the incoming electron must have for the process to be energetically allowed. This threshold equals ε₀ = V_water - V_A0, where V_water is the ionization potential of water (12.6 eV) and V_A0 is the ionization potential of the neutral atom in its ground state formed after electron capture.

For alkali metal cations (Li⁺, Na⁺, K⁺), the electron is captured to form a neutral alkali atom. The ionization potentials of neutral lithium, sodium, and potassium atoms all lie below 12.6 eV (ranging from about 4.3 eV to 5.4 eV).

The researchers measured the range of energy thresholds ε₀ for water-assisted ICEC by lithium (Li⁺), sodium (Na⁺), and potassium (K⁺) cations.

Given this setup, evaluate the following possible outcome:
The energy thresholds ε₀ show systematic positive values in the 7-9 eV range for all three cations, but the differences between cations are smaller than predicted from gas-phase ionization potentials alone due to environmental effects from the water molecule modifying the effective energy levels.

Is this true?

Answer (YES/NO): NO